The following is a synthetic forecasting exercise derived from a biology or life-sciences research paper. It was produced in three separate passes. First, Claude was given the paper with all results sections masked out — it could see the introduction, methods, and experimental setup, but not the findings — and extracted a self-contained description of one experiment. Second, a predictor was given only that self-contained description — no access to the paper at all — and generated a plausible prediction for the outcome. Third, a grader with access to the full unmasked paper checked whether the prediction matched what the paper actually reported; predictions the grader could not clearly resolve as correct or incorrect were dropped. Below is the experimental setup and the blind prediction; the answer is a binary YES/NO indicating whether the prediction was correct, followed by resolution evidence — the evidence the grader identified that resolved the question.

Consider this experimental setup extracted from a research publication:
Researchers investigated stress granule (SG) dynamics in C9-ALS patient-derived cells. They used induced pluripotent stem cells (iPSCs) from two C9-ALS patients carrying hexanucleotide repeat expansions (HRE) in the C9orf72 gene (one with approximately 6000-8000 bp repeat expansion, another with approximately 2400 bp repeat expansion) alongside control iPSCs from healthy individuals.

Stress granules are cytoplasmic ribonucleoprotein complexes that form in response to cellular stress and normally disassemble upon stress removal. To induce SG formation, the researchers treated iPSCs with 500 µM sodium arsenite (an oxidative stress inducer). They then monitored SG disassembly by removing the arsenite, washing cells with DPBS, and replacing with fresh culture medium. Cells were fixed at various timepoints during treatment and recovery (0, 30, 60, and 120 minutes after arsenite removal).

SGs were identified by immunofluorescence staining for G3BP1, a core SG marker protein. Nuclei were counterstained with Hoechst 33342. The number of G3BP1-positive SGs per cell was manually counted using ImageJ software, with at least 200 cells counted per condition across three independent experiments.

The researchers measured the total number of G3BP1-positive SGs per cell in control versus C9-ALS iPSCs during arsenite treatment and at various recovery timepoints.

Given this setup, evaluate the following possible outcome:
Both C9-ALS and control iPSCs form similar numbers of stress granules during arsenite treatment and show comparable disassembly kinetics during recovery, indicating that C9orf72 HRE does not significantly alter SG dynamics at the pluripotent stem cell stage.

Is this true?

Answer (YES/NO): NO